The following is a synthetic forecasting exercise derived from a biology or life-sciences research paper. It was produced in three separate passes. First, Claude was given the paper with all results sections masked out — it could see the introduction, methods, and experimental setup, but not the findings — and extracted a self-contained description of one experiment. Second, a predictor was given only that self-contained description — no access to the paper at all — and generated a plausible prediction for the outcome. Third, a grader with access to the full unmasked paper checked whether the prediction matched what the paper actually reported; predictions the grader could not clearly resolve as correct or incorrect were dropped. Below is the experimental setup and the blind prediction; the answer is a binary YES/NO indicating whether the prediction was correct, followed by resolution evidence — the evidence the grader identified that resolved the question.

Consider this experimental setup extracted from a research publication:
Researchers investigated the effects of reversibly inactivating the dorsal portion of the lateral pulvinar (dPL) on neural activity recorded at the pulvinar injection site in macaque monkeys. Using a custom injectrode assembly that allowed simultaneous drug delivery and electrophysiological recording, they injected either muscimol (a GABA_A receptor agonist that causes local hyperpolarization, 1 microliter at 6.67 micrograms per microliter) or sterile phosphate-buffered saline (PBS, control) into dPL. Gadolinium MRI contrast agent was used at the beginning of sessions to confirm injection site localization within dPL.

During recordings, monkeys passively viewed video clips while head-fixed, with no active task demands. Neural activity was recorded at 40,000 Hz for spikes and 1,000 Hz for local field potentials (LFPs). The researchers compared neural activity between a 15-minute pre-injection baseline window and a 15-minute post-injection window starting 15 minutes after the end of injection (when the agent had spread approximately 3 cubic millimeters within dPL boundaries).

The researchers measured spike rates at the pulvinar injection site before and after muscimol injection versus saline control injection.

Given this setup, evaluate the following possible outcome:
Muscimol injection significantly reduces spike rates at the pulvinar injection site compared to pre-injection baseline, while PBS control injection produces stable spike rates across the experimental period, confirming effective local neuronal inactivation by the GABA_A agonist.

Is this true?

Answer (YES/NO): YES